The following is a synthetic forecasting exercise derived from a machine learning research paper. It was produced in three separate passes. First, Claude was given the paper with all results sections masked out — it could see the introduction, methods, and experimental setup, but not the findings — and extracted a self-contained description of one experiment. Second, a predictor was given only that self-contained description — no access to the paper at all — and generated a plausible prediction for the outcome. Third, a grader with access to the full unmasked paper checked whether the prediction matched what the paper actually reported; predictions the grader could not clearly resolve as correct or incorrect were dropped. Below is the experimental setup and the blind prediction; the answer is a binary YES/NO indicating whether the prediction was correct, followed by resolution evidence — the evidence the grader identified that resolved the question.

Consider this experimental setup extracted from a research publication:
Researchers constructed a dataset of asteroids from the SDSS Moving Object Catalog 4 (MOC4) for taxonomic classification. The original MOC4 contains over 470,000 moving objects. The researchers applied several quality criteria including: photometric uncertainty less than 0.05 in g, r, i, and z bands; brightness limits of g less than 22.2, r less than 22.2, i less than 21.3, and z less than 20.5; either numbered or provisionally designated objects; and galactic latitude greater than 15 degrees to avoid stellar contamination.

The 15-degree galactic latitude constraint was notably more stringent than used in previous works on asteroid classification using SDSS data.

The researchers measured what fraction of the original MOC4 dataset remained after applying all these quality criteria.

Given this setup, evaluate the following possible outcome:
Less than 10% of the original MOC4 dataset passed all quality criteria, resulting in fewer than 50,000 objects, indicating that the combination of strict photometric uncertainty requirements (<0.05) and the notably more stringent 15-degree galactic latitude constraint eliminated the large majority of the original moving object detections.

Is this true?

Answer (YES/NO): YES